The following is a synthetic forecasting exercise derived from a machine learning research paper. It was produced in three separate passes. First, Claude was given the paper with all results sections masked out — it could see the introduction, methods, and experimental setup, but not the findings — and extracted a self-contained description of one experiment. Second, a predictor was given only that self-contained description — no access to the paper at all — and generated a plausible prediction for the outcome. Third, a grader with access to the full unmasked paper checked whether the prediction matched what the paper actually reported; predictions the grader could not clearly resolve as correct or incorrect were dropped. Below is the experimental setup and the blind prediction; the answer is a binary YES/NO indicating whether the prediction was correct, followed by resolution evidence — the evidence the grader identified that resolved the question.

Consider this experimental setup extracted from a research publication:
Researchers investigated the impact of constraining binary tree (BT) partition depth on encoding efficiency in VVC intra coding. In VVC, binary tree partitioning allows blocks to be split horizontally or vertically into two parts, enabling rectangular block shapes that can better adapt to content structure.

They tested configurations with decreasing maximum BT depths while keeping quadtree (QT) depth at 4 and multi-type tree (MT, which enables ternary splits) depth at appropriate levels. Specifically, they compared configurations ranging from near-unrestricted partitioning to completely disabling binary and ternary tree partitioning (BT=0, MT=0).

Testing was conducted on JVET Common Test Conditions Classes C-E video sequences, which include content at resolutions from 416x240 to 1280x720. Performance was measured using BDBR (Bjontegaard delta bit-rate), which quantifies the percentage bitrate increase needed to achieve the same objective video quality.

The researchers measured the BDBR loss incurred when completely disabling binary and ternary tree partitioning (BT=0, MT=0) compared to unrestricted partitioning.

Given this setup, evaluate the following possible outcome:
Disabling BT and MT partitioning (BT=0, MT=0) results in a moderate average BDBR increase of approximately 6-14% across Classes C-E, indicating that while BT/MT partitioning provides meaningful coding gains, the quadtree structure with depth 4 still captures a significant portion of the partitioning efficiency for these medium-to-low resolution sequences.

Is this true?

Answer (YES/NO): YES